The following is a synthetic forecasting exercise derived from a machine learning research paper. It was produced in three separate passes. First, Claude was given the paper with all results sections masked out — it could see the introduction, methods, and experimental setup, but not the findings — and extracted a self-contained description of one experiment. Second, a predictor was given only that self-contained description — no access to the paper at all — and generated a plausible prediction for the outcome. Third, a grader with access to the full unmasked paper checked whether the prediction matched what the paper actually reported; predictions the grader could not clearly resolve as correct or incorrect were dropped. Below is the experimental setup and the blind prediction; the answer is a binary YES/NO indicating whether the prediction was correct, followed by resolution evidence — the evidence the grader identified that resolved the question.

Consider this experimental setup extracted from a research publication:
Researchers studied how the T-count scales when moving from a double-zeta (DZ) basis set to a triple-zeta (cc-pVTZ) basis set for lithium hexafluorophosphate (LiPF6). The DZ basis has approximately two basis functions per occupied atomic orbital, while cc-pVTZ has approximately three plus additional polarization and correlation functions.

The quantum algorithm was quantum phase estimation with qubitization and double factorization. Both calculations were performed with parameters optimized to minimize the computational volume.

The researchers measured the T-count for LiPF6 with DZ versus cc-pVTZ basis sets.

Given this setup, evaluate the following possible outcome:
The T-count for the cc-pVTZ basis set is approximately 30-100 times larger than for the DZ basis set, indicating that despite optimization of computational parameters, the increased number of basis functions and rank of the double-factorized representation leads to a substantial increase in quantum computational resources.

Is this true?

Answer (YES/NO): YES